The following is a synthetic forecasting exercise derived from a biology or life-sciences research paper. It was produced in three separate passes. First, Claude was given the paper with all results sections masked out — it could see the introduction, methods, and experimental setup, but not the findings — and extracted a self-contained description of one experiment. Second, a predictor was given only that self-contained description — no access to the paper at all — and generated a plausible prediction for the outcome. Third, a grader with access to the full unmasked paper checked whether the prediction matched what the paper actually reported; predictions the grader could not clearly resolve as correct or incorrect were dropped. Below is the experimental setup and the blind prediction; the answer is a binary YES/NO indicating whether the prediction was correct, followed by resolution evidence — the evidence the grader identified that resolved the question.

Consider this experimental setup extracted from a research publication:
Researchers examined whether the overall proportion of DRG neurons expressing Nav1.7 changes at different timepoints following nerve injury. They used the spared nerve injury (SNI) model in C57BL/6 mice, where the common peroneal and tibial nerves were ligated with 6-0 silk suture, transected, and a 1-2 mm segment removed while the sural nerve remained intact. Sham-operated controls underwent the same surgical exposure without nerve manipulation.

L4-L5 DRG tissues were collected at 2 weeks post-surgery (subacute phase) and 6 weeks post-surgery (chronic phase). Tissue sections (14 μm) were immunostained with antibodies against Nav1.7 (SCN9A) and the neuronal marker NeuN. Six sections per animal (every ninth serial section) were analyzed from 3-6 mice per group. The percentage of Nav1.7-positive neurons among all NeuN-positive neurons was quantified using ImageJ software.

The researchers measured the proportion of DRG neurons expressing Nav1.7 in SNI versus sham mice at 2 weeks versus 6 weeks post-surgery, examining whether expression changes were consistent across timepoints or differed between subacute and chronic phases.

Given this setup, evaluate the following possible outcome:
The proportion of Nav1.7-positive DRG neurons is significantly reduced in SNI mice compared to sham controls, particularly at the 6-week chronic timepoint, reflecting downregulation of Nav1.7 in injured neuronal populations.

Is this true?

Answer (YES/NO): NO